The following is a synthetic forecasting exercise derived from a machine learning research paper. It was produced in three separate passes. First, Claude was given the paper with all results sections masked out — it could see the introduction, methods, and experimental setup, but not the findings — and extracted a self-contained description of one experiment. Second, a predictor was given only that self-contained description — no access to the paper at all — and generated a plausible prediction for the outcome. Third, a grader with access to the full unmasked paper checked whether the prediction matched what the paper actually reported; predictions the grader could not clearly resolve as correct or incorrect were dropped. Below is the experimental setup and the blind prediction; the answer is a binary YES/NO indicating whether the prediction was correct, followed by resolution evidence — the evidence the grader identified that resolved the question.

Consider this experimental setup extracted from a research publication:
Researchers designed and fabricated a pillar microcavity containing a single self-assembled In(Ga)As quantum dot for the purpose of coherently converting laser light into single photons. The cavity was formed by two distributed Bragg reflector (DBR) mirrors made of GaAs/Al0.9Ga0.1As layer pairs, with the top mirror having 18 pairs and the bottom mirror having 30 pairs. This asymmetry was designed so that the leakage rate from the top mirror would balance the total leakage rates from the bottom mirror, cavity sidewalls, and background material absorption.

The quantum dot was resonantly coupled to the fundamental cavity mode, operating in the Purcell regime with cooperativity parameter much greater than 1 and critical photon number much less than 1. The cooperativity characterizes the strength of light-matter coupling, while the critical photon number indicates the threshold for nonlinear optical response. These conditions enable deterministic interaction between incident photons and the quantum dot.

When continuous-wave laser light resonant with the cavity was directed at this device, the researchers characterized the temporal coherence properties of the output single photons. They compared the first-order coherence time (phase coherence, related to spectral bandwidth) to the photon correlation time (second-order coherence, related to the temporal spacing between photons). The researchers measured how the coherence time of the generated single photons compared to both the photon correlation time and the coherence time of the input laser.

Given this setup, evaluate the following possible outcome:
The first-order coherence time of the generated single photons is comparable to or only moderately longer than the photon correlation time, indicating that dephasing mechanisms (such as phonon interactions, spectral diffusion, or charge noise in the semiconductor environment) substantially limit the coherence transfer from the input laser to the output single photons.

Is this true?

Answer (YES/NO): NO